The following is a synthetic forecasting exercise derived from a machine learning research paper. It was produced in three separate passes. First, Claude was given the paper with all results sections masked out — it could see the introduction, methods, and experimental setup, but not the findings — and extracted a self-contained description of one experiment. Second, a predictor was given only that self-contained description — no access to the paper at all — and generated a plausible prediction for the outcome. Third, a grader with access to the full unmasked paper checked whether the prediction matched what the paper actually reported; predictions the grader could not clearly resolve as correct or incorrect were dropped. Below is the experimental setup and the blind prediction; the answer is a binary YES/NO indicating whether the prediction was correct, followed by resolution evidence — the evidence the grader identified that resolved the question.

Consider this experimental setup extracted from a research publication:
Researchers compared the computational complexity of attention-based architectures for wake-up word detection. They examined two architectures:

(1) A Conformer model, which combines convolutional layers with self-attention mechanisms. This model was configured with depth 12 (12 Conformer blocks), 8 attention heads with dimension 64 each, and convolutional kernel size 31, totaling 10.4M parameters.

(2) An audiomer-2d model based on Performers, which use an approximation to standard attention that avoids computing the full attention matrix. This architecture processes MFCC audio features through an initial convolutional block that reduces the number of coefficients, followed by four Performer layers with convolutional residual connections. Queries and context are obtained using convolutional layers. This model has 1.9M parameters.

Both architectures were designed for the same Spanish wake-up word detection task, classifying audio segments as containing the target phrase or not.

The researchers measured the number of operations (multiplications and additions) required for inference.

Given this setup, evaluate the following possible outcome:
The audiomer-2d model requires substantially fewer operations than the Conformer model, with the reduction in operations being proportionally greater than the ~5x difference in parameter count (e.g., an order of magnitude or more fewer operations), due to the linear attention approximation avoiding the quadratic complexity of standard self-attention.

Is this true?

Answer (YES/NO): YES